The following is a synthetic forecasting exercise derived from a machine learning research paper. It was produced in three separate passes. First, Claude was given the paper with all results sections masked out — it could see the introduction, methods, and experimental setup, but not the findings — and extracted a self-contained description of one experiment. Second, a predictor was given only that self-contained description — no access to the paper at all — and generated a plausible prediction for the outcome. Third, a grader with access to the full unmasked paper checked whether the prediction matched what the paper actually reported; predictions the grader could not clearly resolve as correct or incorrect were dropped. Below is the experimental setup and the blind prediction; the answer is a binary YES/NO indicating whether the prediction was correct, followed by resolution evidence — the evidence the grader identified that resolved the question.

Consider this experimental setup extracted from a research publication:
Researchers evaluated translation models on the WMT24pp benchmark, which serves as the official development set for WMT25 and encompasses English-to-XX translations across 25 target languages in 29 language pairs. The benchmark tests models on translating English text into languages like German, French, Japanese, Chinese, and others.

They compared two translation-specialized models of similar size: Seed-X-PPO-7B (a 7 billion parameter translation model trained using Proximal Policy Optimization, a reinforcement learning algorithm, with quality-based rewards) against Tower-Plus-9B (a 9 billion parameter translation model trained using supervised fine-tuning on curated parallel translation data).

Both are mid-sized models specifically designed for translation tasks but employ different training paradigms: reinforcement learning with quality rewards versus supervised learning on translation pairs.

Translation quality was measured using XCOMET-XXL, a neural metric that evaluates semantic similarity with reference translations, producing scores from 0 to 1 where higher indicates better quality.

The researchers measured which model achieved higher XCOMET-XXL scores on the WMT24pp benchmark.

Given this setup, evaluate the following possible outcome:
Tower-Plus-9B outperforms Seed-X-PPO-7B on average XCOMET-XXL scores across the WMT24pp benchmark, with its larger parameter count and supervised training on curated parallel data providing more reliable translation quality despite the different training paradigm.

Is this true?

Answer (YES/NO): NO